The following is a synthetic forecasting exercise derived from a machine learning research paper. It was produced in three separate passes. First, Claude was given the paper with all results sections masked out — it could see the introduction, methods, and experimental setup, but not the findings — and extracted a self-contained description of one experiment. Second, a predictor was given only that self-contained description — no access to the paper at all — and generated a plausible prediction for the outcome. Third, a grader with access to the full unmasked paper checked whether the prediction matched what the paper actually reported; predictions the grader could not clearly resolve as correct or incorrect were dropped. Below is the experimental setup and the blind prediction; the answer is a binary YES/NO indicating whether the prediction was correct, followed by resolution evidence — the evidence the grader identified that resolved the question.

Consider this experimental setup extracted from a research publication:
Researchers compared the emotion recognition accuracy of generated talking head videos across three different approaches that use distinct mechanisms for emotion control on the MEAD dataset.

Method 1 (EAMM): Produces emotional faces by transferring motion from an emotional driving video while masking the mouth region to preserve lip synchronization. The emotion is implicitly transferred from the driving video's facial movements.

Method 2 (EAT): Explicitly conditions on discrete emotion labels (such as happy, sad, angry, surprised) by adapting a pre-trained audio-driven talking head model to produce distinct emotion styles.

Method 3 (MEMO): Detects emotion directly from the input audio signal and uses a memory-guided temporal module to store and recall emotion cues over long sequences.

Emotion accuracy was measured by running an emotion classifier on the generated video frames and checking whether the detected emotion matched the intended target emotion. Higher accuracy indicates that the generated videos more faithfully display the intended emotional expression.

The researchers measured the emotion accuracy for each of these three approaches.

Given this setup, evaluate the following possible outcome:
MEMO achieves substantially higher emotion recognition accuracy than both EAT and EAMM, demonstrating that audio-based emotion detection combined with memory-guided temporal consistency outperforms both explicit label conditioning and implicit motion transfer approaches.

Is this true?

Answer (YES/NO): NO